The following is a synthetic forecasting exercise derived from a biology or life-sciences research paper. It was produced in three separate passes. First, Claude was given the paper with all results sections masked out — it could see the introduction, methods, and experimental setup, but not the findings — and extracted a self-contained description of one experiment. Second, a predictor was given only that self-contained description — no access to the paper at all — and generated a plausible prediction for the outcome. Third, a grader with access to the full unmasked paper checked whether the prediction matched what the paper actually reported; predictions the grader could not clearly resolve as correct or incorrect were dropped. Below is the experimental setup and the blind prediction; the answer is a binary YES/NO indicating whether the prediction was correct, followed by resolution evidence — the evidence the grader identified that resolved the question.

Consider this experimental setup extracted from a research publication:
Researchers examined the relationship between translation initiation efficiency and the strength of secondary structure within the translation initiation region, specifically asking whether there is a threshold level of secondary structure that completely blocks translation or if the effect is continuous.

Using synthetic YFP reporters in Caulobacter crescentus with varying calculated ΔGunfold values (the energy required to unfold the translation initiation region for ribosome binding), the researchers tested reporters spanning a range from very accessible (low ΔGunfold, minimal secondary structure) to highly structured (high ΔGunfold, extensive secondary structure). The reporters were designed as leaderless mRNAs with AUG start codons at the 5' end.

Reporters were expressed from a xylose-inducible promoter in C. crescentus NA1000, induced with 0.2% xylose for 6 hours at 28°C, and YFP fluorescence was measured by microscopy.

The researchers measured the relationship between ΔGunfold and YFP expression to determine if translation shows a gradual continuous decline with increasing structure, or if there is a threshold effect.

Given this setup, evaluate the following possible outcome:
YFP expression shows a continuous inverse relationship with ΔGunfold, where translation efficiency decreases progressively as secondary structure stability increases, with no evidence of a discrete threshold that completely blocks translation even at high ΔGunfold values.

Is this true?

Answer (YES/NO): YES